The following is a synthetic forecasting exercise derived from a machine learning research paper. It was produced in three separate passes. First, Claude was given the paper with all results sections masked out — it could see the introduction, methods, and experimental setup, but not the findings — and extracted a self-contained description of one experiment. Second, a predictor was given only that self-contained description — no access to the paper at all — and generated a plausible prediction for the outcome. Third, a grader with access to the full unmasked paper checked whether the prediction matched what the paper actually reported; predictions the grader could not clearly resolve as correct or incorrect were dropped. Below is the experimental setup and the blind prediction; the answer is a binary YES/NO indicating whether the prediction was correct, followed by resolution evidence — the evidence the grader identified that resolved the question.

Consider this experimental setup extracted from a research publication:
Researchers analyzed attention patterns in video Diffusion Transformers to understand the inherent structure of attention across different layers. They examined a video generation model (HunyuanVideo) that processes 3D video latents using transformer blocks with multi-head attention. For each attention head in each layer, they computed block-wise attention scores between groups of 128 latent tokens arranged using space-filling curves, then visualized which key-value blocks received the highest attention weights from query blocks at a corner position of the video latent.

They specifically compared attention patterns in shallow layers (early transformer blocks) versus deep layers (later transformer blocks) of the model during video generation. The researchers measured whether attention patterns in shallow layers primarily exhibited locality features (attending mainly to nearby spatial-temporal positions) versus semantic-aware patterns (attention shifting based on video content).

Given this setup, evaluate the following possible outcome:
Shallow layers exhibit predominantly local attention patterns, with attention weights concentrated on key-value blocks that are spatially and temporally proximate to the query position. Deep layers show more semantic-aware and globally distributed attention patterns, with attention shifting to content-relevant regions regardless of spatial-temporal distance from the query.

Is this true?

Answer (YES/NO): YES